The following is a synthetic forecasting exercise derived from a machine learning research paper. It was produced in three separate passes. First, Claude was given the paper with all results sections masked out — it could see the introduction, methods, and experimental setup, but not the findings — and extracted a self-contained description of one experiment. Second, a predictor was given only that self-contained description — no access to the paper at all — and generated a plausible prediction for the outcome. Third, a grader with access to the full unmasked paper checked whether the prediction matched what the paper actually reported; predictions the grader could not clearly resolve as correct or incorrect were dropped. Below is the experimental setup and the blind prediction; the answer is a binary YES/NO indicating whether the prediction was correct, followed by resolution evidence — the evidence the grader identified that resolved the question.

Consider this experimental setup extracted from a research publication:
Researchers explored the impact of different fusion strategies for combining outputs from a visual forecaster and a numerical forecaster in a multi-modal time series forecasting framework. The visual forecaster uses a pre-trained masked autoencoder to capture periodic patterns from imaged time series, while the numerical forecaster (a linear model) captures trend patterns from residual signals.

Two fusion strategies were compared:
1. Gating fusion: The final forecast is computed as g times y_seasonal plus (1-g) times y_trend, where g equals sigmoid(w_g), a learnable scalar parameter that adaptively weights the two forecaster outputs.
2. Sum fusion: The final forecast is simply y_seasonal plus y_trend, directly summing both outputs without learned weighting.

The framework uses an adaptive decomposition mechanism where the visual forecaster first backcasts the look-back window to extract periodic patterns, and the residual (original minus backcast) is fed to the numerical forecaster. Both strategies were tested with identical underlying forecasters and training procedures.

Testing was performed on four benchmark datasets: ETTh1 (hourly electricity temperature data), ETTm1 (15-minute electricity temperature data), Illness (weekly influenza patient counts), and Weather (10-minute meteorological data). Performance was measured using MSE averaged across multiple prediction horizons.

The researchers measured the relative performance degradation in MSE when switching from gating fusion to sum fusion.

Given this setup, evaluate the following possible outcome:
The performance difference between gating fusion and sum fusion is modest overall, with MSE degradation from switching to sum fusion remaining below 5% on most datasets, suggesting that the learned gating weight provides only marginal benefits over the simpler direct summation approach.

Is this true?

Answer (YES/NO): NO